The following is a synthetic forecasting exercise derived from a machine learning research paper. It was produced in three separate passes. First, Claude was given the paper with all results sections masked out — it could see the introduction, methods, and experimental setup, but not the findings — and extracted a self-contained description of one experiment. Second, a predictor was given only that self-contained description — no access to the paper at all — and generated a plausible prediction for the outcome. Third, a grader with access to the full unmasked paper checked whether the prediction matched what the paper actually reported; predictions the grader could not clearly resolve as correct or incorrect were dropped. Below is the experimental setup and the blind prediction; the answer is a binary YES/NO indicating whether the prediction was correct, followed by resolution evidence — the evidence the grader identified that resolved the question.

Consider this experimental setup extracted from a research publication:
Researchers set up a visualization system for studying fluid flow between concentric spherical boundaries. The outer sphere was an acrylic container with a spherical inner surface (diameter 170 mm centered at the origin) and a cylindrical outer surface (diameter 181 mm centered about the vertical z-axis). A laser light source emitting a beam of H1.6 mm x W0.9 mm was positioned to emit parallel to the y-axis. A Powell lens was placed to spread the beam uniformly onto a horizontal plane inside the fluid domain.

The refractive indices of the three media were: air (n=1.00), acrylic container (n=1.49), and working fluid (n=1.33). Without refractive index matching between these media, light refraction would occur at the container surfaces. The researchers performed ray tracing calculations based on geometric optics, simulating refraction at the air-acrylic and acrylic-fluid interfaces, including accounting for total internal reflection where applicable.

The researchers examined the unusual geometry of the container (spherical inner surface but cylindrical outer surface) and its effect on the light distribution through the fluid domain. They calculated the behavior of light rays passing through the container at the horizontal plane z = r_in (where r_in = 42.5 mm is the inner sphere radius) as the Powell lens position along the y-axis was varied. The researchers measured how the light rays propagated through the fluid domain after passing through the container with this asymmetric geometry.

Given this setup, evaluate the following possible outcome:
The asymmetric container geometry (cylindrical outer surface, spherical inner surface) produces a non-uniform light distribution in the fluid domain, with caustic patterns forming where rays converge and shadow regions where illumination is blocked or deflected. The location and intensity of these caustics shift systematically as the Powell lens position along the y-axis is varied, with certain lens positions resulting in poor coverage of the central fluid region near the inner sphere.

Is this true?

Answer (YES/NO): NO